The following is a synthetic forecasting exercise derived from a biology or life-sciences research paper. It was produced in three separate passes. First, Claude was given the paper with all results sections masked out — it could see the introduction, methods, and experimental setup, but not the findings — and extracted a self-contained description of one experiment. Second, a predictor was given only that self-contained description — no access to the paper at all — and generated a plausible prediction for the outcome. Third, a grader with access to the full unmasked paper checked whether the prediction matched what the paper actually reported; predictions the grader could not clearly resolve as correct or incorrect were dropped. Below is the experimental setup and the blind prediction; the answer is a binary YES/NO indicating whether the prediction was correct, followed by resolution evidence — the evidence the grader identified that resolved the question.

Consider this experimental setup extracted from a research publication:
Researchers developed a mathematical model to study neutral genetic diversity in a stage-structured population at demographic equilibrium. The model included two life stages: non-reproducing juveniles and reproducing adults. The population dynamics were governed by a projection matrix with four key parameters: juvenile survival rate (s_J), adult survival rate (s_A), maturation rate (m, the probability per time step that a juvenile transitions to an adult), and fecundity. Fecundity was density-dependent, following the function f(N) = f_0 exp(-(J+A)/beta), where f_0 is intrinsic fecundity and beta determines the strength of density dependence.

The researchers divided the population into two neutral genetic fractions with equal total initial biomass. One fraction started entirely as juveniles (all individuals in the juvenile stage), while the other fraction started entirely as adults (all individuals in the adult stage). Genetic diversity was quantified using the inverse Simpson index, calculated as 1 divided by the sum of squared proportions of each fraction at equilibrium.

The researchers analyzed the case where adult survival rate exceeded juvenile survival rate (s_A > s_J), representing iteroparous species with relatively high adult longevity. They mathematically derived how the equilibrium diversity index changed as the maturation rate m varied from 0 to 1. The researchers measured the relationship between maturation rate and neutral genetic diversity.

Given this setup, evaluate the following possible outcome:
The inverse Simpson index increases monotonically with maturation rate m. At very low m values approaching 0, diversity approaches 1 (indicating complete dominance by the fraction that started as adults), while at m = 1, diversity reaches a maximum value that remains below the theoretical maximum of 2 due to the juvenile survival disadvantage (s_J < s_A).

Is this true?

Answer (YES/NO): NO